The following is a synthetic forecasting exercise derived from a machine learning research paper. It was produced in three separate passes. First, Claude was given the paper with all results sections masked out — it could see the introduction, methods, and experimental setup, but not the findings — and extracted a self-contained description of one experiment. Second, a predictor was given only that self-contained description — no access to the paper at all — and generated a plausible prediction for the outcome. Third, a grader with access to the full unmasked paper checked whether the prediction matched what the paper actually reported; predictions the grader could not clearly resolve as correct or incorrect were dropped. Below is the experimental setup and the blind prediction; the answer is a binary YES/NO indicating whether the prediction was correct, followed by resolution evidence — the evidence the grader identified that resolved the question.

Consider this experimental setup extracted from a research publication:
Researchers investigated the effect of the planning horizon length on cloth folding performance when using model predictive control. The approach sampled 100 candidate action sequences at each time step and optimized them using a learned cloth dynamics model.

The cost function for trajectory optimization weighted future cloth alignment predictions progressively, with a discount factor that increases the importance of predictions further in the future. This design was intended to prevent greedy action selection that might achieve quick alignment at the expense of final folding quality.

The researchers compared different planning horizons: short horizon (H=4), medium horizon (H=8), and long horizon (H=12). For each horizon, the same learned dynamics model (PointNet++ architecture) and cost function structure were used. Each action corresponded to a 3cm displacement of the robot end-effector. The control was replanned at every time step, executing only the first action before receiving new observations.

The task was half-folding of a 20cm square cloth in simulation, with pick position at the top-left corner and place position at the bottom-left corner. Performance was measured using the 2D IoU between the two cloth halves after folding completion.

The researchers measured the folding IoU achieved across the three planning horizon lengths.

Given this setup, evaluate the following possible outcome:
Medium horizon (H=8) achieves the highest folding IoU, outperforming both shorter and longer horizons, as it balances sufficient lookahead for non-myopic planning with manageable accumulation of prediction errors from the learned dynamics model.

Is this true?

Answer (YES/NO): NO